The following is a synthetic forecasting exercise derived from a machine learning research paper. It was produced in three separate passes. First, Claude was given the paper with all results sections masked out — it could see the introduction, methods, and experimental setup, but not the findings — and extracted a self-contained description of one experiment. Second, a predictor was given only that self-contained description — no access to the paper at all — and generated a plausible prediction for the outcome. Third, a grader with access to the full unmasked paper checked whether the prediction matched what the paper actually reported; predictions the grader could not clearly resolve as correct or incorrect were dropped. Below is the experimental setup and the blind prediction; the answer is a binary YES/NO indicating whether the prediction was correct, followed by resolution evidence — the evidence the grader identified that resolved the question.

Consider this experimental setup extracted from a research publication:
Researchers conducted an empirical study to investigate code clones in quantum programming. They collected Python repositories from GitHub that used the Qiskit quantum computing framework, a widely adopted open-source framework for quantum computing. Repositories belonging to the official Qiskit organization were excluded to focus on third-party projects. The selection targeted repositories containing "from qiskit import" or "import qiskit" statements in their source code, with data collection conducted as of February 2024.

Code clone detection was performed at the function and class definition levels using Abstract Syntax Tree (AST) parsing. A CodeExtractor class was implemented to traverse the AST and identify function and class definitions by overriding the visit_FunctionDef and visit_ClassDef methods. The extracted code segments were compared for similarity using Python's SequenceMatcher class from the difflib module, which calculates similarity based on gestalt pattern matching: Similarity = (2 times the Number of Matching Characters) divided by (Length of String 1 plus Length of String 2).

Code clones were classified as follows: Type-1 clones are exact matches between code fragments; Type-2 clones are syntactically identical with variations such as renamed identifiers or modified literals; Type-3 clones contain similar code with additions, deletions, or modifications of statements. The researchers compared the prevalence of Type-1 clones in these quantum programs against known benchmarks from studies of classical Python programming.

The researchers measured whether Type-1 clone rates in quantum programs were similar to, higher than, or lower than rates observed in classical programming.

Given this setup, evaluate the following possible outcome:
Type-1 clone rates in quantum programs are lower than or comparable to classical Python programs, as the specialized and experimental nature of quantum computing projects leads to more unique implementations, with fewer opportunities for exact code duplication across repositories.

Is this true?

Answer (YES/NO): YES